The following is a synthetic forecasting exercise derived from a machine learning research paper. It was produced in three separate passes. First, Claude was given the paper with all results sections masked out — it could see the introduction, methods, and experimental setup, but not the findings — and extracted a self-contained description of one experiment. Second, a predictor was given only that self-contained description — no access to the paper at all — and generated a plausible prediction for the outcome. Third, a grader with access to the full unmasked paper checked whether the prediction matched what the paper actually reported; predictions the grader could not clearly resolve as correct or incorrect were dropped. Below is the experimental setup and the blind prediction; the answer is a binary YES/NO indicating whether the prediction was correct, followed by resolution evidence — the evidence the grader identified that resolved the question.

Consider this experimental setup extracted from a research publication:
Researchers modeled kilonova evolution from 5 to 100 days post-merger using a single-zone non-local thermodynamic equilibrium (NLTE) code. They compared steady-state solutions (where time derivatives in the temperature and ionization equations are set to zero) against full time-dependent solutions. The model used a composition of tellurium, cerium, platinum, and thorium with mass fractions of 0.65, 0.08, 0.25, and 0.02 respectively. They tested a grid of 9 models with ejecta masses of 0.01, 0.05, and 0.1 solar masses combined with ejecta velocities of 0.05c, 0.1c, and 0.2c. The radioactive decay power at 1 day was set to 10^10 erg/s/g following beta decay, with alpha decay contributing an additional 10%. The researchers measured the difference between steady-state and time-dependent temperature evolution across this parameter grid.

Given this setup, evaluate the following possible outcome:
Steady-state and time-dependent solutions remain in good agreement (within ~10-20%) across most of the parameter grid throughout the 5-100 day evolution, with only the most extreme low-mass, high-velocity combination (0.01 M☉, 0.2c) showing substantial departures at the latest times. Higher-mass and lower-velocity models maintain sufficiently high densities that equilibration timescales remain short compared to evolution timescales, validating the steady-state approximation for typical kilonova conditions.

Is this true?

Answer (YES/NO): NO